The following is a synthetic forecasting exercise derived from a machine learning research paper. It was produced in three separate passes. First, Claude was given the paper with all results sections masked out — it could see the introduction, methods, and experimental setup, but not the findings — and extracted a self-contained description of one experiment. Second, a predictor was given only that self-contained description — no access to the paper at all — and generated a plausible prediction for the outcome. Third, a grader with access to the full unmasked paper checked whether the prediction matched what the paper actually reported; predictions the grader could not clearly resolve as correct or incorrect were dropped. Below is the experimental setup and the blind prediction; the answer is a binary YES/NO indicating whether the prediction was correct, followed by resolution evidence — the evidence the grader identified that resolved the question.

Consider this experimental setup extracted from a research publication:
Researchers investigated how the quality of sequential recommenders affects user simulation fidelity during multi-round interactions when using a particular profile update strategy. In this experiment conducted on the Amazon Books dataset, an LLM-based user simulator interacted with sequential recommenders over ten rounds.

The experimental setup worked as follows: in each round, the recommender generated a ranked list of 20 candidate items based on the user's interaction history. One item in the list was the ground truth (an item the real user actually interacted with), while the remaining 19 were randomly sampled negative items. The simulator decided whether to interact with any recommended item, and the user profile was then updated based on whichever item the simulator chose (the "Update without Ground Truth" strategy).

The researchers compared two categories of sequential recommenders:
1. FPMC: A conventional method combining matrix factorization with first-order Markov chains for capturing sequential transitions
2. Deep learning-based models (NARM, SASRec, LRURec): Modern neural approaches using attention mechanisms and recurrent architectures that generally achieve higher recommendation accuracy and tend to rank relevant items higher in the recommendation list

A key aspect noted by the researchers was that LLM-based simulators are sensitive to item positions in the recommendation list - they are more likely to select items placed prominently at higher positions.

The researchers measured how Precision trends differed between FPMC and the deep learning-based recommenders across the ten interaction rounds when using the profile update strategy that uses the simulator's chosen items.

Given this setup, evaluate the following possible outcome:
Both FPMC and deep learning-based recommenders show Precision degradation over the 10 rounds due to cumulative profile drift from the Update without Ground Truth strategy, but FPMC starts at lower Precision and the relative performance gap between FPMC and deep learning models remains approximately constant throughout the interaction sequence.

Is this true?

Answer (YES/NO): NO